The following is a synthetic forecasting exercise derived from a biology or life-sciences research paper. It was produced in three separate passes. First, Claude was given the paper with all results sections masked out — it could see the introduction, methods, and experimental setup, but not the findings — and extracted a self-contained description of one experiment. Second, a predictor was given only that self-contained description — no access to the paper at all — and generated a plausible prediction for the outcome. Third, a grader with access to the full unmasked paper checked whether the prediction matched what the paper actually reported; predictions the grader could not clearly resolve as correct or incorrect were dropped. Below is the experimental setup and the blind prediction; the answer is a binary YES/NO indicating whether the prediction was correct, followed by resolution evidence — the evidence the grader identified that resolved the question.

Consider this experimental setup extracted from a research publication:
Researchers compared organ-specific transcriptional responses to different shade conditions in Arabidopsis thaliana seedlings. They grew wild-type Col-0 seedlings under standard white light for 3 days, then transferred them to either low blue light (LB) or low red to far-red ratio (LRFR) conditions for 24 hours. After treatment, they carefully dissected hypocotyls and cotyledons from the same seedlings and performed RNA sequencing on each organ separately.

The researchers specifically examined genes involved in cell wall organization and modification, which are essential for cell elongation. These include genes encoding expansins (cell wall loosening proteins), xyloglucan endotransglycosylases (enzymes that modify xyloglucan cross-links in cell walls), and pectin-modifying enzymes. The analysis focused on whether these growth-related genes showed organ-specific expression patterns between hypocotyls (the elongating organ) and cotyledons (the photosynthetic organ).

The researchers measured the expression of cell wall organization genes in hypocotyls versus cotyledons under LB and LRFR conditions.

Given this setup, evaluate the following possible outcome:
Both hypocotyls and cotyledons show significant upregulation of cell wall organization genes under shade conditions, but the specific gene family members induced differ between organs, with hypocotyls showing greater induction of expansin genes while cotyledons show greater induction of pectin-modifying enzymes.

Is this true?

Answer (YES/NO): NO